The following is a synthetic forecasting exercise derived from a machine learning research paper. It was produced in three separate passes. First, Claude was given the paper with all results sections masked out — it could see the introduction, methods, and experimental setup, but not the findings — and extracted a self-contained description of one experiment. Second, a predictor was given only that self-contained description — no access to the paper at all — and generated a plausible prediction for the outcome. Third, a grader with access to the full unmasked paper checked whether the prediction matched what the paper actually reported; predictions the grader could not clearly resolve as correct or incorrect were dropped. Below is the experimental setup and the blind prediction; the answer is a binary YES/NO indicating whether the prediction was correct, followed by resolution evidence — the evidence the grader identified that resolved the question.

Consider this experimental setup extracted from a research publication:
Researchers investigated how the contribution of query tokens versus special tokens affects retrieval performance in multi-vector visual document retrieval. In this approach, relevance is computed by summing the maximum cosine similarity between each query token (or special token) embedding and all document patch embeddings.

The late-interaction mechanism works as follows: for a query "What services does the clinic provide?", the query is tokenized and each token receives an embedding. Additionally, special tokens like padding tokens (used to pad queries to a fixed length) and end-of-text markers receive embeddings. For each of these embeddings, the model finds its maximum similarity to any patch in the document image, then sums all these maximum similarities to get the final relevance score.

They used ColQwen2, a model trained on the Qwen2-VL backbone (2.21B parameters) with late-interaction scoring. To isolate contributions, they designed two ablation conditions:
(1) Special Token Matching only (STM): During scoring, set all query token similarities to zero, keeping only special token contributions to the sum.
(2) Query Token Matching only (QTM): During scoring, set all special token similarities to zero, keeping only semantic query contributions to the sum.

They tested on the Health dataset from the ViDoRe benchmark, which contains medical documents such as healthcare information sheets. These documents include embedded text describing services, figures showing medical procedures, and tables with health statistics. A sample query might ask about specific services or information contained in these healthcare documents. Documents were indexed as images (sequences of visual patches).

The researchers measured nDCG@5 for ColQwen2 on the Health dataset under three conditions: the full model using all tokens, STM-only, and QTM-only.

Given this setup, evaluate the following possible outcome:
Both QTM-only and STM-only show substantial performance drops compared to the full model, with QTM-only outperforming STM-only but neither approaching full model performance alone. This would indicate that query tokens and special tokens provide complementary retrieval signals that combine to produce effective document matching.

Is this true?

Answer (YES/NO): NO